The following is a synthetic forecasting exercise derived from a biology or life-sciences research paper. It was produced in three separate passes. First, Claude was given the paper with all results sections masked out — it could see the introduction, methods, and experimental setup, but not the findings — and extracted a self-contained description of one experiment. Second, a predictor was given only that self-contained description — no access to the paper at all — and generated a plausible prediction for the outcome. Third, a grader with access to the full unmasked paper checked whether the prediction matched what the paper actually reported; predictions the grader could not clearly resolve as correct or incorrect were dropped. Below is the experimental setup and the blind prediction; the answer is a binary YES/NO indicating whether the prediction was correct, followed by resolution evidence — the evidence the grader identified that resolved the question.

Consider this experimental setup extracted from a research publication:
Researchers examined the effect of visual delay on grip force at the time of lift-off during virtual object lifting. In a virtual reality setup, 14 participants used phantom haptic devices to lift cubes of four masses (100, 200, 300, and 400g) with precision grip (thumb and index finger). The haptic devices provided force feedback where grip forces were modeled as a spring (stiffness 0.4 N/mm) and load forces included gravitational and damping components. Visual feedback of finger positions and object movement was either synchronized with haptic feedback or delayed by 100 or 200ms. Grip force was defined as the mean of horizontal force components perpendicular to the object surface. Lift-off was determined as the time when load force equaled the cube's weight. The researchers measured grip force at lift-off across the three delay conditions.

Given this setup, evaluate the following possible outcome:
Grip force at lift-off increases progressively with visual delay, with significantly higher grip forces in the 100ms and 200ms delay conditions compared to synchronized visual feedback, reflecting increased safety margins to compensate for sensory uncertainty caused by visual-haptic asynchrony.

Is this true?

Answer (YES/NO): NO